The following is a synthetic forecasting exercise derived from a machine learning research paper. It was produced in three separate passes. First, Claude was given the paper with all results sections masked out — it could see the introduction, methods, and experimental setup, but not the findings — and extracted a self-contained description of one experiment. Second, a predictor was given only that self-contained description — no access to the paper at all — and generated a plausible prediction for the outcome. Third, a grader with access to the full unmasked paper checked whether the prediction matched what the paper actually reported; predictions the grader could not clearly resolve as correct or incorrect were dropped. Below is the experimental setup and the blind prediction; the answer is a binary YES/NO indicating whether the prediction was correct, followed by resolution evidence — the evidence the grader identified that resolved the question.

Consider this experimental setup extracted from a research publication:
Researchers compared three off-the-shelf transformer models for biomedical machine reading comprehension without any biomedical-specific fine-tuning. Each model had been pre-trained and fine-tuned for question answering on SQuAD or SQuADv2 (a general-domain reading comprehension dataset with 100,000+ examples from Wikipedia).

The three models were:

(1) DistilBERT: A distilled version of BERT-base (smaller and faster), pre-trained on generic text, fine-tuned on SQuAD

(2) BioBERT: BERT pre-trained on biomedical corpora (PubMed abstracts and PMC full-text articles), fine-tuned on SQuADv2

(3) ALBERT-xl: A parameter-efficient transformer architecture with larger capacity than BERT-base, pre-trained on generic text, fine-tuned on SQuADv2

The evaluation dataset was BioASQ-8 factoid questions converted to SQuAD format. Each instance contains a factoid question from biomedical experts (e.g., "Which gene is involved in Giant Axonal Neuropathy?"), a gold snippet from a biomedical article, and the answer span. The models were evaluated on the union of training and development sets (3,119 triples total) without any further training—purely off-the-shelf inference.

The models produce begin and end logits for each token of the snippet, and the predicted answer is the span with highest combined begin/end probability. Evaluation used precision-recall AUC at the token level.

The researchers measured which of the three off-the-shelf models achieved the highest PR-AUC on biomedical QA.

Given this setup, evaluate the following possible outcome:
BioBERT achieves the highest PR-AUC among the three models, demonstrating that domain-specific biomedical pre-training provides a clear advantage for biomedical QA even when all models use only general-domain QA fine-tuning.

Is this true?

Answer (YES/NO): NO